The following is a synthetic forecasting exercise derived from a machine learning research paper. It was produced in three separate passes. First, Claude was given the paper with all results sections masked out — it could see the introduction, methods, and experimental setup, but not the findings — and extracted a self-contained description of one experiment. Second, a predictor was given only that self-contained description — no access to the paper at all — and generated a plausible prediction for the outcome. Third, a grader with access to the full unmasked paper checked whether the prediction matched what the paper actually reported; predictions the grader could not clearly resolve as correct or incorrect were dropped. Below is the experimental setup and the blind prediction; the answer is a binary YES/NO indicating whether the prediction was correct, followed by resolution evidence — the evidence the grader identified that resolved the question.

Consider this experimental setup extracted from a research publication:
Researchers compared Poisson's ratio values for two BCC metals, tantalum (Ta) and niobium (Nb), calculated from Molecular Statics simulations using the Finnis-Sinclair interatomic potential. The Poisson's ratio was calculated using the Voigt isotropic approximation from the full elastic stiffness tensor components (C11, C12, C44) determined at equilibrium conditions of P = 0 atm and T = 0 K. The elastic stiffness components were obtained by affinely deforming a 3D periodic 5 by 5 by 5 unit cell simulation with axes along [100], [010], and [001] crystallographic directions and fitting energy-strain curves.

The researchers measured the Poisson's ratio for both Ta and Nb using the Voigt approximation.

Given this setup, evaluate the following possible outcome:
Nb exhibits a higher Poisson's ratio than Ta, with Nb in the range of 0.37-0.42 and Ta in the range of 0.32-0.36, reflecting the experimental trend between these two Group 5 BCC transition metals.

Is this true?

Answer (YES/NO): YES